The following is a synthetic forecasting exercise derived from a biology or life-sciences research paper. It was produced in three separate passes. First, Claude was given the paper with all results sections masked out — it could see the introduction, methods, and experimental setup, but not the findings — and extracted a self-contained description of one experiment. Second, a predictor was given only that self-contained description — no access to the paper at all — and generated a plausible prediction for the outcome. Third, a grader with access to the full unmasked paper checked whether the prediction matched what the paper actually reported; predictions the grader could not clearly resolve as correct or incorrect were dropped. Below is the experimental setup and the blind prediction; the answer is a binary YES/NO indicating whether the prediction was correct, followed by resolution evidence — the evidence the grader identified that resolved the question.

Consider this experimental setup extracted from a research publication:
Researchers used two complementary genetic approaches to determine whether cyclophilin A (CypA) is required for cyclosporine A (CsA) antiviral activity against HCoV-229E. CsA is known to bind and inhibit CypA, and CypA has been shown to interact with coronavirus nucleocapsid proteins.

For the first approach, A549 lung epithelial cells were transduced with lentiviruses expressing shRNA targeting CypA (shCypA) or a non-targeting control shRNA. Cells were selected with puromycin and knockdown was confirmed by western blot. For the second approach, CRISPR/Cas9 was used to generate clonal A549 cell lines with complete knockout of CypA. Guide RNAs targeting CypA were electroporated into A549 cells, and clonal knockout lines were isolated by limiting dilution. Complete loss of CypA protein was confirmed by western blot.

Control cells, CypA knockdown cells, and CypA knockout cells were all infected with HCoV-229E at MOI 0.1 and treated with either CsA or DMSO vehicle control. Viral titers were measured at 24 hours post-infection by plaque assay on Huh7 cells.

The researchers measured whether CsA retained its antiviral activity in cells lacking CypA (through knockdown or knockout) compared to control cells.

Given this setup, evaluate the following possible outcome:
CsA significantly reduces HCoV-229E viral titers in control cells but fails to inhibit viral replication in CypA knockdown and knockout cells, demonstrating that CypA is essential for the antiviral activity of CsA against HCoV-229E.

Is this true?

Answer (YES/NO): NO